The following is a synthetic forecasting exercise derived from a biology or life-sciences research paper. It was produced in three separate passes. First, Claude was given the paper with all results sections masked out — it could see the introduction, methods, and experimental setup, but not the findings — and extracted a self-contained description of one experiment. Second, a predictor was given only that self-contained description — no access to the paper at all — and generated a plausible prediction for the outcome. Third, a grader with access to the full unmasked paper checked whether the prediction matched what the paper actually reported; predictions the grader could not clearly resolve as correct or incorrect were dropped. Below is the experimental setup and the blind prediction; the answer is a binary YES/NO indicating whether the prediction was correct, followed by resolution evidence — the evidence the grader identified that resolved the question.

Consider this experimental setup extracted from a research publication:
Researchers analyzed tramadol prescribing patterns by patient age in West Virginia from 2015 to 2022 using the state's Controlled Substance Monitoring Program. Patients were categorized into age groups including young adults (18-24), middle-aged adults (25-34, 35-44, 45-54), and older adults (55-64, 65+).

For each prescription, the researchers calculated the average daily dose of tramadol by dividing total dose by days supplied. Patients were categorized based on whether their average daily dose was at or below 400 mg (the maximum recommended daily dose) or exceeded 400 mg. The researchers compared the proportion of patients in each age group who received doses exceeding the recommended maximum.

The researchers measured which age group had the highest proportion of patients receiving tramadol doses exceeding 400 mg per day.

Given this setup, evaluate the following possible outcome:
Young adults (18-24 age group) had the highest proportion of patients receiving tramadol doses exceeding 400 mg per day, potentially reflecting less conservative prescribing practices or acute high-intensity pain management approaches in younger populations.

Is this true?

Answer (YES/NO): NO